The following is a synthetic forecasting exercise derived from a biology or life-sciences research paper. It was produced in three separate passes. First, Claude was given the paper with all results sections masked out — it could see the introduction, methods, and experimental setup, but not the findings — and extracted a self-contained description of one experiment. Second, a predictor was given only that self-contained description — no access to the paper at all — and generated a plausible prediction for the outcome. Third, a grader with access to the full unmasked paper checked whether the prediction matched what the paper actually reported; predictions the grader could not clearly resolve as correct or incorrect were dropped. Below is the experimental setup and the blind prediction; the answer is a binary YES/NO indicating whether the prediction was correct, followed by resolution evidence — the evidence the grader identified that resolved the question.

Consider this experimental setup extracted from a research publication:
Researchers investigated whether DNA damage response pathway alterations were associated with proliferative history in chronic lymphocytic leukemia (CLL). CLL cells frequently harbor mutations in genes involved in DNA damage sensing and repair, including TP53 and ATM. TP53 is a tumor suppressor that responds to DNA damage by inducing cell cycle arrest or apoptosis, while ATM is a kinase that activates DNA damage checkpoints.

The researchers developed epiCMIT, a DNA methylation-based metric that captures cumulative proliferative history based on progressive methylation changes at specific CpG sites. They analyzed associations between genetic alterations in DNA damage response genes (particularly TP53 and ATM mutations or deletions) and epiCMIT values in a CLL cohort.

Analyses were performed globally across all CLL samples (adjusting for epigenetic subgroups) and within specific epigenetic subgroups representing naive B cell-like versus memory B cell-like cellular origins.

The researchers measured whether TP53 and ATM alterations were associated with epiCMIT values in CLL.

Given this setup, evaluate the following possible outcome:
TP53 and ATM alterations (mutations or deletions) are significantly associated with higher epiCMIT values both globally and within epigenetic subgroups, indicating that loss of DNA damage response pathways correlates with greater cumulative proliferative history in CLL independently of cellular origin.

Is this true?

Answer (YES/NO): YES